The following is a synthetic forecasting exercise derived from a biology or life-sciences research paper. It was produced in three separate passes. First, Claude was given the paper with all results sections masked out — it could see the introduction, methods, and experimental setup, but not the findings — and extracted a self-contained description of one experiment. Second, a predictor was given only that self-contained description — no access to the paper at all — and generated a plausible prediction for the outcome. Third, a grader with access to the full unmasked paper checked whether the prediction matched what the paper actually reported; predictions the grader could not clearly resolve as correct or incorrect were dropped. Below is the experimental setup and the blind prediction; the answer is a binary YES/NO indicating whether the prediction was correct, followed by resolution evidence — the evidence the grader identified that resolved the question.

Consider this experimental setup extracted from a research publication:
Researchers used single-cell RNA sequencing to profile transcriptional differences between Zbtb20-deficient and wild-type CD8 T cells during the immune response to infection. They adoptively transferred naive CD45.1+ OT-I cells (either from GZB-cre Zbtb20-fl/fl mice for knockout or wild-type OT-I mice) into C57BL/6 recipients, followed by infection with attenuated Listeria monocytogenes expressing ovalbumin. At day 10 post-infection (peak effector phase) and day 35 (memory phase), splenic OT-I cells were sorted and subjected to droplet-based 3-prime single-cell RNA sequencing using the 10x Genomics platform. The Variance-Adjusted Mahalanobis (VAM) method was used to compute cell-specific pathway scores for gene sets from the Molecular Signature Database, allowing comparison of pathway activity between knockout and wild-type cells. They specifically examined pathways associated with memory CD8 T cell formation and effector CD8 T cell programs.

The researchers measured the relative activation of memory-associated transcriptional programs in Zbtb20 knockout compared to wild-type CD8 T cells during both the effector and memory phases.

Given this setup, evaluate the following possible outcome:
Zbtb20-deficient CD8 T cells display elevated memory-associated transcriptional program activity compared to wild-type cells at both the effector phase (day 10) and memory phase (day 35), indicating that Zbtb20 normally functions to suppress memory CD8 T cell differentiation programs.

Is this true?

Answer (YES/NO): YES